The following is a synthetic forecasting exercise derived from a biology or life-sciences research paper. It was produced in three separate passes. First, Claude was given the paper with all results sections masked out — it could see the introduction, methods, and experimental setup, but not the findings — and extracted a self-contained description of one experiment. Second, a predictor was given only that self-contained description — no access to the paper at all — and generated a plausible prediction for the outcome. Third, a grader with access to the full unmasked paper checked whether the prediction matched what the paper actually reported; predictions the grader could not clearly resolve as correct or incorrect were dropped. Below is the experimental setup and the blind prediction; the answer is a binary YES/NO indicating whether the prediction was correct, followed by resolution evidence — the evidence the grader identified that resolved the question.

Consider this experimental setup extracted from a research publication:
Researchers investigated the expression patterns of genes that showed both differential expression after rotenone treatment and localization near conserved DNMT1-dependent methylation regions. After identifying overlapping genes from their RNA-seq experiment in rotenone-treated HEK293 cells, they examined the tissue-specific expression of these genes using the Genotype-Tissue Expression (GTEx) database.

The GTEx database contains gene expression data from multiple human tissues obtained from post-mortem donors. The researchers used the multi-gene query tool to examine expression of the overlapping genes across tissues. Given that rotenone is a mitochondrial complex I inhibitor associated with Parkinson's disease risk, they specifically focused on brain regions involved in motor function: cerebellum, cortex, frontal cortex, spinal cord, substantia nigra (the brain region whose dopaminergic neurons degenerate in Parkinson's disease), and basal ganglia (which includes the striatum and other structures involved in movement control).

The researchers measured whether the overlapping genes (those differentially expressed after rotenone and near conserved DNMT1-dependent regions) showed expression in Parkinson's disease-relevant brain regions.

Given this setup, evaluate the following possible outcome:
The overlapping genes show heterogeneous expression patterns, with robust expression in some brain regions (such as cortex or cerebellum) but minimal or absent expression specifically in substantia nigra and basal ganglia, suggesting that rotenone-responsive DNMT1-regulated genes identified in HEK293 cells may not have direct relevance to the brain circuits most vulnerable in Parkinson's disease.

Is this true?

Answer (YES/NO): NO